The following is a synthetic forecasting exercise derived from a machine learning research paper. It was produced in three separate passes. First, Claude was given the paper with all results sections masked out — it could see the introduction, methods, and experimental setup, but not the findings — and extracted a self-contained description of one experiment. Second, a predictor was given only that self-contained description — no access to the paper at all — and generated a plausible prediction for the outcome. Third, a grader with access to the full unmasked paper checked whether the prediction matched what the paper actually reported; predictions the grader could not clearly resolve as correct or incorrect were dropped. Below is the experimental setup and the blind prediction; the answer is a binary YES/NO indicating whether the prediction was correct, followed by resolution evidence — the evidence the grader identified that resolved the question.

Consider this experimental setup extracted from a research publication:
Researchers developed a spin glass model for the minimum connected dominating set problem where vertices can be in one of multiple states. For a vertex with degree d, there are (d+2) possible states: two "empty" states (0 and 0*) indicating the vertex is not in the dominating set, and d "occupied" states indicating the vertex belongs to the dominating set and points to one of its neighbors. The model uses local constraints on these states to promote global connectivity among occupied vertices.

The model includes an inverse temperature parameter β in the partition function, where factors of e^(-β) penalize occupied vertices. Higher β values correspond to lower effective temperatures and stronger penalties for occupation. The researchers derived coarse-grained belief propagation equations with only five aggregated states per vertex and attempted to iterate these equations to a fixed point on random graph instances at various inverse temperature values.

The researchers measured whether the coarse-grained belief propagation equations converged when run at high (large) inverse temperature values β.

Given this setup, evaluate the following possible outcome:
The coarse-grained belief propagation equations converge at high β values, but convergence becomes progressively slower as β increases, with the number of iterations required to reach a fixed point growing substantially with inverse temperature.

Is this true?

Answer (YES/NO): NO